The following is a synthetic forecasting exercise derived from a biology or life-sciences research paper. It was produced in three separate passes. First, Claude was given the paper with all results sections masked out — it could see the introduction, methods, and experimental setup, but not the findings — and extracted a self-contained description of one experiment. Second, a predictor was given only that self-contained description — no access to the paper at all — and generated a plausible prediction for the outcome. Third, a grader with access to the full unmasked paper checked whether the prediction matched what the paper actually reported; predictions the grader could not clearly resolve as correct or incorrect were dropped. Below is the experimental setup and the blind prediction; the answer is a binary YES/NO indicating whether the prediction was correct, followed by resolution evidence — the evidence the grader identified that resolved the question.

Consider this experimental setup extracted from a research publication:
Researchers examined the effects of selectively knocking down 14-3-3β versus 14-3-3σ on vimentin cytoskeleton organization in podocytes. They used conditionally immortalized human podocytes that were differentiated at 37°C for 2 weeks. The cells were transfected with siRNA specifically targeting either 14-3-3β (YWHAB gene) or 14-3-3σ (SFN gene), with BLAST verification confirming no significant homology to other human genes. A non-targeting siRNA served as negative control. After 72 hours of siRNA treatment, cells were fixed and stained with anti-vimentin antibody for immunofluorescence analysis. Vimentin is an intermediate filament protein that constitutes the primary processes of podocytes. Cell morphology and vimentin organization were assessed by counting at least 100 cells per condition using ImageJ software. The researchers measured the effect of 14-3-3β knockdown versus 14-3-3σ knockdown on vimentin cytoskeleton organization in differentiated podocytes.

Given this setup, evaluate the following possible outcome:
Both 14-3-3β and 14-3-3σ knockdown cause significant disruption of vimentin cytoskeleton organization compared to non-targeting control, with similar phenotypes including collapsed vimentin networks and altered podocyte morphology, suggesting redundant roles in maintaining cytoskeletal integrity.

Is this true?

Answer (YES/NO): NO